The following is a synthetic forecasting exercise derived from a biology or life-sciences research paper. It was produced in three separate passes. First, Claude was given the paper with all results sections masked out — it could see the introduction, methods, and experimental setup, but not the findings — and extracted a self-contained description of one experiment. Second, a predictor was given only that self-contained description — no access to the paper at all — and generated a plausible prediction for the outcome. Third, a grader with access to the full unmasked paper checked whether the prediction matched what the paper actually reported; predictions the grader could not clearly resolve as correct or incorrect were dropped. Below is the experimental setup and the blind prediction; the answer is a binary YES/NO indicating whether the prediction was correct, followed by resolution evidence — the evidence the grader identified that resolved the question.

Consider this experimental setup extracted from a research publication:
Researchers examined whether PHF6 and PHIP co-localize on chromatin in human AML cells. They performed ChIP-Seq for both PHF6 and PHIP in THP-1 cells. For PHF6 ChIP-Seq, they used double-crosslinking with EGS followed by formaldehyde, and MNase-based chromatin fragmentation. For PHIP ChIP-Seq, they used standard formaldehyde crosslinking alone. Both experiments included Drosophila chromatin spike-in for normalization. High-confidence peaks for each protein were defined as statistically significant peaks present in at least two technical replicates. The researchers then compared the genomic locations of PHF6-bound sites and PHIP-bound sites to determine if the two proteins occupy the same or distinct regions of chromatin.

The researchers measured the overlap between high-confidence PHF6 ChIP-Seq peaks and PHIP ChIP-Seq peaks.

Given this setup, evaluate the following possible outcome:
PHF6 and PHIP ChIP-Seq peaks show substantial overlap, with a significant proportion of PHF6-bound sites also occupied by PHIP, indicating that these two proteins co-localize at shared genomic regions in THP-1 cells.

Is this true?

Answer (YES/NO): YES